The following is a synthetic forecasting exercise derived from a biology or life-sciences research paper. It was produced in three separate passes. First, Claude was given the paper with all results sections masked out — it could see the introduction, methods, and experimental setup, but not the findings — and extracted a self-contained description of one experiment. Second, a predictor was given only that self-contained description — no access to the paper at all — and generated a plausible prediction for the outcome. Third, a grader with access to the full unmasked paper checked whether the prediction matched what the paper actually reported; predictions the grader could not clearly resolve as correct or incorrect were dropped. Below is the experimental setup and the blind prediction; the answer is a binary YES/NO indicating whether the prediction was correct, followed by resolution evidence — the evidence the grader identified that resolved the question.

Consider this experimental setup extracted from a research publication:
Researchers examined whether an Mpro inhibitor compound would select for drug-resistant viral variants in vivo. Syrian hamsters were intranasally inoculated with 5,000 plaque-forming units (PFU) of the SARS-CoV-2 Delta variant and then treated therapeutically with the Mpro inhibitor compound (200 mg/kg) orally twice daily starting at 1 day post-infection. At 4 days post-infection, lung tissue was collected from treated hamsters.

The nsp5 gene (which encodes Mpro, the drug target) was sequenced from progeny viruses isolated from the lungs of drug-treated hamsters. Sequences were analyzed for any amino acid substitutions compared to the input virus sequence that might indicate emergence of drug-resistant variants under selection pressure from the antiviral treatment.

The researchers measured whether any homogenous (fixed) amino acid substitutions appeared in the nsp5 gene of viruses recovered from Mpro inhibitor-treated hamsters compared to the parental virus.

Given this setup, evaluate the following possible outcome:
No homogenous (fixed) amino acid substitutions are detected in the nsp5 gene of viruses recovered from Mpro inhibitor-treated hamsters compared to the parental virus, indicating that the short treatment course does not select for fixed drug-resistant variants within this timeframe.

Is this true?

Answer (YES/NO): YES